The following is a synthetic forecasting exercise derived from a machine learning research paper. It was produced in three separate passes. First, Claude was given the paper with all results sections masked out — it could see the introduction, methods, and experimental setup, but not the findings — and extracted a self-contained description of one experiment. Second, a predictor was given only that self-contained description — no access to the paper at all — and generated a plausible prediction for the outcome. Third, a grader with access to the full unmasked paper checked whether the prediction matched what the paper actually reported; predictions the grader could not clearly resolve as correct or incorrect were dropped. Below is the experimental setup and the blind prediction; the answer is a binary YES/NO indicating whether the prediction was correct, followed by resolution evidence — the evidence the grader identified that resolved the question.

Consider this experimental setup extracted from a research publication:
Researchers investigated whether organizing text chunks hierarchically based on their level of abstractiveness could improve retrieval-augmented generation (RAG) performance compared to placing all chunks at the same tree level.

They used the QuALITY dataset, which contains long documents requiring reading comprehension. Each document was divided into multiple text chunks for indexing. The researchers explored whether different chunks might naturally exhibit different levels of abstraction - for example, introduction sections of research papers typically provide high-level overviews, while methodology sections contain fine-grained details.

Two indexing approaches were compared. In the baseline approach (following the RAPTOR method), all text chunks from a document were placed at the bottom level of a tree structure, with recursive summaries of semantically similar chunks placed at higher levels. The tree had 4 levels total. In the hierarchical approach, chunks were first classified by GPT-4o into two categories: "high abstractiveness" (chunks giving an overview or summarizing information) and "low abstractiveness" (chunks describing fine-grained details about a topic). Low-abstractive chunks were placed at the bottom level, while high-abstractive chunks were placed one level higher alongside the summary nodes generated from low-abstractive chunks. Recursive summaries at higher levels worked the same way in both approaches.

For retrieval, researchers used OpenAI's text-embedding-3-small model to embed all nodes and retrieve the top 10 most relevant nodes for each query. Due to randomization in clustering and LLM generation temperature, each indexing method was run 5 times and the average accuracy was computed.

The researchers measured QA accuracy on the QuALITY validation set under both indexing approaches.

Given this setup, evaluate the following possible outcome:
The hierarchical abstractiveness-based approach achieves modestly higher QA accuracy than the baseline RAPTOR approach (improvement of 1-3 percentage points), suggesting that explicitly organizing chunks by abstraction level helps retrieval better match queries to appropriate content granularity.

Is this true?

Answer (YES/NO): NO